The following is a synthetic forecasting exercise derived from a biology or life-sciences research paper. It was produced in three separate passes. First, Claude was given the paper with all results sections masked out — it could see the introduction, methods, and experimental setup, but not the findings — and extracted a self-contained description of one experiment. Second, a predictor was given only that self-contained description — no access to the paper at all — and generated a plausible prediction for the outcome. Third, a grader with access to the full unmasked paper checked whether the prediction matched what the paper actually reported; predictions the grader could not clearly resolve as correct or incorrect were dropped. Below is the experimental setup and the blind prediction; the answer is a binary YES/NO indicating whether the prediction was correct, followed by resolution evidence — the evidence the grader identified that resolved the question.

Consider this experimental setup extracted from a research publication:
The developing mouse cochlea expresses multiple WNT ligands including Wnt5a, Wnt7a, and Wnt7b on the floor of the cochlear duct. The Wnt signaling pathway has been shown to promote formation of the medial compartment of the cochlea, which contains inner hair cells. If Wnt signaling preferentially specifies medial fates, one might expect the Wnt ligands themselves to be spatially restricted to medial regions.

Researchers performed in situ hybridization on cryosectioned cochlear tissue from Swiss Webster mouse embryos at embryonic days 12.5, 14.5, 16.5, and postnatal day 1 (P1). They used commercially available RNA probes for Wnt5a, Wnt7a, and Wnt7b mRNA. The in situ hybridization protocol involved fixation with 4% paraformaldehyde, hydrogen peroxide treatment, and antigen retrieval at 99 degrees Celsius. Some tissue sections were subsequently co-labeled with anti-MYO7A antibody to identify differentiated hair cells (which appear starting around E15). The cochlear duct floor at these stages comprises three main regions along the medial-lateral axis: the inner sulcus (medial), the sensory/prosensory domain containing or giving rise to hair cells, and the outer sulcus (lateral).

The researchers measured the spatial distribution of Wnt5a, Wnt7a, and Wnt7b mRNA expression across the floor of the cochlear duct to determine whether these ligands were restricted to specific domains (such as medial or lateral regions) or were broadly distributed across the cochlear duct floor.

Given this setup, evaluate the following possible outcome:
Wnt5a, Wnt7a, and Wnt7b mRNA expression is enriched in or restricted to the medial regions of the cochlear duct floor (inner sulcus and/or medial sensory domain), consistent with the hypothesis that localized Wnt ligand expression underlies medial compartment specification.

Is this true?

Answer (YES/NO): NO